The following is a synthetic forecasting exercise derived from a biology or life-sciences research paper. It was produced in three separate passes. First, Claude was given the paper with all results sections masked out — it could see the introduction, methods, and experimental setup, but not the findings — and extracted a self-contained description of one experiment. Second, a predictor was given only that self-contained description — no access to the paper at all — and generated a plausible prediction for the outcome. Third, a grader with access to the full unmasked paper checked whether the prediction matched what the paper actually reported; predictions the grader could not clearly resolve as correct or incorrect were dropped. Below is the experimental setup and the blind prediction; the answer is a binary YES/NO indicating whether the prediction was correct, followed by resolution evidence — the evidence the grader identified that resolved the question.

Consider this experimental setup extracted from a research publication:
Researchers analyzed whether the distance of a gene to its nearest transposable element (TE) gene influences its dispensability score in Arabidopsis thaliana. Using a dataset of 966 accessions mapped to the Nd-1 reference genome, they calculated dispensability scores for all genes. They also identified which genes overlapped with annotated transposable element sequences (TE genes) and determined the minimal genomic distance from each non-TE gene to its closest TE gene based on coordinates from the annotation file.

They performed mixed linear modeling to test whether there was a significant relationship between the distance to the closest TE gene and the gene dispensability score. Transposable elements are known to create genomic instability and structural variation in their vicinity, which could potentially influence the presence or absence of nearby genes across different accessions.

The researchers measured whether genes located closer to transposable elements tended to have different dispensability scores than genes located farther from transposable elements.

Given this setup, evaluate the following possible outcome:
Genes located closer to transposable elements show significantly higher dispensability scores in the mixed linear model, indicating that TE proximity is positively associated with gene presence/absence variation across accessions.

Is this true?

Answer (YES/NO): NO